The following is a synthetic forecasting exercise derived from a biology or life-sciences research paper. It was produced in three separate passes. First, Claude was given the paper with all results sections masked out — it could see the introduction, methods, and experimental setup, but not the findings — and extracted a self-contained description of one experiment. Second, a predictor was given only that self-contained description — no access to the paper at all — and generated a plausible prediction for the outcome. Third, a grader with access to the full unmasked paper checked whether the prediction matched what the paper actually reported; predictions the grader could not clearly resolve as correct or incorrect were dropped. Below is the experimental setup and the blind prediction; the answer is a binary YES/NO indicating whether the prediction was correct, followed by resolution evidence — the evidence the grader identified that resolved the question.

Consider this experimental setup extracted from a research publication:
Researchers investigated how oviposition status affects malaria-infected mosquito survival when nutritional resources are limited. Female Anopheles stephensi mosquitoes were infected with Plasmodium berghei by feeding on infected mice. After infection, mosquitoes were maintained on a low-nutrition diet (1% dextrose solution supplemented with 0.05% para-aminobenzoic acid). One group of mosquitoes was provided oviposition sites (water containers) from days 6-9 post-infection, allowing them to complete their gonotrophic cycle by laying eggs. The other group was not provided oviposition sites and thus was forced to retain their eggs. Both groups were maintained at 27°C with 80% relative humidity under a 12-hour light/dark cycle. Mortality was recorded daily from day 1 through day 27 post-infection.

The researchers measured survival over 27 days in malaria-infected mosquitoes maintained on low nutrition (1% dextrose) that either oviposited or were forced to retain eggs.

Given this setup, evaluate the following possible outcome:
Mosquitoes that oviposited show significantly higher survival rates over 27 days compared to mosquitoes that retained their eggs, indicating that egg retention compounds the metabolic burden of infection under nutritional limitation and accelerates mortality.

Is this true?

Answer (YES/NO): NO